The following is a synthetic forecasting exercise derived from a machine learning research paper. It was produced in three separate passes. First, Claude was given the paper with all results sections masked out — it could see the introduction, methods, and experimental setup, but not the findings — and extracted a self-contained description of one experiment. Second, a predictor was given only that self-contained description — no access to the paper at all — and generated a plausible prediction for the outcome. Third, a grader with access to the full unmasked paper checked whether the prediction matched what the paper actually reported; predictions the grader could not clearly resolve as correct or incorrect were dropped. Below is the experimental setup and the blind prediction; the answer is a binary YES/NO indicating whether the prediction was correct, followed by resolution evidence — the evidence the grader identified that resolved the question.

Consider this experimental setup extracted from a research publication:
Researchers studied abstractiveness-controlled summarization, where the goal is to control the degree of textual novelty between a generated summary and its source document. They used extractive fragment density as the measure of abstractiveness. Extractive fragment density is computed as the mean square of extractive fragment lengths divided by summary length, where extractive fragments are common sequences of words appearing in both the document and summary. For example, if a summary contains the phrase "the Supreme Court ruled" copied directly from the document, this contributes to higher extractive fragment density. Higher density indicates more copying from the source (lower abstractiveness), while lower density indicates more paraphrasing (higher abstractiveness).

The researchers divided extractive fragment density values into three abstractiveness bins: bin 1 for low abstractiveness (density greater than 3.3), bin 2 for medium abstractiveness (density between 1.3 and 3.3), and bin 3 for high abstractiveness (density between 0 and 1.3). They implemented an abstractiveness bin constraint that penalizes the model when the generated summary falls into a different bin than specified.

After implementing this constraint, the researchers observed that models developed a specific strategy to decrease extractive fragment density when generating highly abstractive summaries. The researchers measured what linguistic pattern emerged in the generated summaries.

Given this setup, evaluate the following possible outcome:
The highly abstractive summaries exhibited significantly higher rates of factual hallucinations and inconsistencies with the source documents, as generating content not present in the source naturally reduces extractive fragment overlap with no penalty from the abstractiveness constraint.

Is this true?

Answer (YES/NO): NO